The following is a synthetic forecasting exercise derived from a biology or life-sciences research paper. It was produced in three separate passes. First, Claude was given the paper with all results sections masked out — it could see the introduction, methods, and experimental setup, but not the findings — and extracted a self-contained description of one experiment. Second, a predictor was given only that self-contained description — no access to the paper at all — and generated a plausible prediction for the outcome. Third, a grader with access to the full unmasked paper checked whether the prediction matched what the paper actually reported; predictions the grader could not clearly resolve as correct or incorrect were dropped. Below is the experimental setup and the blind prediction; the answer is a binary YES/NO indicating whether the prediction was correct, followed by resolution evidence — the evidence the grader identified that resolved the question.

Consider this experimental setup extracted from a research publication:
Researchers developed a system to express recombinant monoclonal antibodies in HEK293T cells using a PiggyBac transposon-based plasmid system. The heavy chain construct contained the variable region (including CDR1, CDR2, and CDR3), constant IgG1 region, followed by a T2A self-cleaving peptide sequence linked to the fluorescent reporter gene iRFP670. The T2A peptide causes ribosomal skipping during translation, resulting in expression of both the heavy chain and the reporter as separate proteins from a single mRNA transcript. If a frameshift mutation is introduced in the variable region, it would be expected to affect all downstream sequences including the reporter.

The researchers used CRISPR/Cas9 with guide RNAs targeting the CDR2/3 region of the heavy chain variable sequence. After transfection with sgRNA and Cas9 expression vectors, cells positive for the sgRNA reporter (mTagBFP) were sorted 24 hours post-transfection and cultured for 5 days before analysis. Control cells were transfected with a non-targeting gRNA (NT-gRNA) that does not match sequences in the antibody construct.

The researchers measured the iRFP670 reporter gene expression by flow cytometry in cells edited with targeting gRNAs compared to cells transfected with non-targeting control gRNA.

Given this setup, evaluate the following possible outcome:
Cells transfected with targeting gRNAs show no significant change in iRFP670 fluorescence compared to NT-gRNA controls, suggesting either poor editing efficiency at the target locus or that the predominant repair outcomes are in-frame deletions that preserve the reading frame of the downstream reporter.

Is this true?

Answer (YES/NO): NO